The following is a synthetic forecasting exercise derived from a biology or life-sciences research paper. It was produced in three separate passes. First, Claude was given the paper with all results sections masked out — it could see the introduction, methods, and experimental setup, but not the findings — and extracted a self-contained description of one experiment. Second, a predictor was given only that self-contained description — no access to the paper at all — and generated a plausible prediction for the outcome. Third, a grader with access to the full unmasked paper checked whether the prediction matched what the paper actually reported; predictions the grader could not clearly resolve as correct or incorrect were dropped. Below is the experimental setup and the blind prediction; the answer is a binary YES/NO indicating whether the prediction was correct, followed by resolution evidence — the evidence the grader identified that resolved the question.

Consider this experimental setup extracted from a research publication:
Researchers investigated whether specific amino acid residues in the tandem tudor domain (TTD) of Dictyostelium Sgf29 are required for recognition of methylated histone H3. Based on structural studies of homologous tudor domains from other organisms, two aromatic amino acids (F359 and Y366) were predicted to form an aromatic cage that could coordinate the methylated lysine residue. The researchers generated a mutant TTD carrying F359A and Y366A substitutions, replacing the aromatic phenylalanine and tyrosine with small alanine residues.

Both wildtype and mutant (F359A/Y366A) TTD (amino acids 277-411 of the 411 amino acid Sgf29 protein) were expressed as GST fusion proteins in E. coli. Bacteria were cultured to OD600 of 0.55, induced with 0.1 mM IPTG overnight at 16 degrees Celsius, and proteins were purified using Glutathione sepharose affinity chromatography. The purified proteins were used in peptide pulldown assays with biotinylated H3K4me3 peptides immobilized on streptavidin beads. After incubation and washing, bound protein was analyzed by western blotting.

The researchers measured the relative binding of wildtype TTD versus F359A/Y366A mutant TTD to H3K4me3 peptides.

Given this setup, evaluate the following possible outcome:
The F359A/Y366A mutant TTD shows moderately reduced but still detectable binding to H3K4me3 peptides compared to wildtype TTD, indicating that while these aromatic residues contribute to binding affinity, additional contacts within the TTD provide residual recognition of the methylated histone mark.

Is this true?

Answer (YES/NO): NO